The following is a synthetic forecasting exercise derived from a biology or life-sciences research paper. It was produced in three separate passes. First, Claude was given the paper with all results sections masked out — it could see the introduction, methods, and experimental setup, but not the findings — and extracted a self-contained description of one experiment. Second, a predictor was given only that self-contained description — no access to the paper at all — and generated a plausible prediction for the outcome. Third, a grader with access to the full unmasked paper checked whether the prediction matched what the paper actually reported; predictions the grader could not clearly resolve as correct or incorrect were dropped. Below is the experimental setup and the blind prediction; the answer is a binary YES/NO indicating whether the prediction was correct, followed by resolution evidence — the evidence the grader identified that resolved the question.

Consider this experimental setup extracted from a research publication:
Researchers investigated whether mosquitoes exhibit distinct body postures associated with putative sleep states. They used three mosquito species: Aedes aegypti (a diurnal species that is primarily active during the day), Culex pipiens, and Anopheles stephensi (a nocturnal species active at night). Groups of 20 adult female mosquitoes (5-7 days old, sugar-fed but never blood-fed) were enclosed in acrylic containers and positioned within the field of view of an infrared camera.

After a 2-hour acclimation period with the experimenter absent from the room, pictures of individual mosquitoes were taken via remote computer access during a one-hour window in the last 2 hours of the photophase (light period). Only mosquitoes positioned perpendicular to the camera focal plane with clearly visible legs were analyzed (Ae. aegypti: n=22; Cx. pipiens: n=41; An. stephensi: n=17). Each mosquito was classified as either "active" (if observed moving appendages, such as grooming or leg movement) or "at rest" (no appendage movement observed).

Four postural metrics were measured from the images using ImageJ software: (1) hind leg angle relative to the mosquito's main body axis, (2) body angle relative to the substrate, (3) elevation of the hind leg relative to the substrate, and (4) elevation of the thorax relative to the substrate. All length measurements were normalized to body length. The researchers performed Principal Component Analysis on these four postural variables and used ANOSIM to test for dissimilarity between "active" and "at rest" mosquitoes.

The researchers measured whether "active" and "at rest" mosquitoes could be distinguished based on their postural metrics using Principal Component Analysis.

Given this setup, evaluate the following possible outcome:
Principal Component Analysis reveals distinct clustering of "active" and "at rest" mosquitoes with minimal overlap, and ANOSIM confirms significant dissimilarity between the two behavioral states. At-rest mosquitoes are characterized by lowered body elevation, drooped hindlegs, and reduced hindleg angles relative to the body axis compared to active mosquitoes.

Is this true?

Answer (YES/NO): YES